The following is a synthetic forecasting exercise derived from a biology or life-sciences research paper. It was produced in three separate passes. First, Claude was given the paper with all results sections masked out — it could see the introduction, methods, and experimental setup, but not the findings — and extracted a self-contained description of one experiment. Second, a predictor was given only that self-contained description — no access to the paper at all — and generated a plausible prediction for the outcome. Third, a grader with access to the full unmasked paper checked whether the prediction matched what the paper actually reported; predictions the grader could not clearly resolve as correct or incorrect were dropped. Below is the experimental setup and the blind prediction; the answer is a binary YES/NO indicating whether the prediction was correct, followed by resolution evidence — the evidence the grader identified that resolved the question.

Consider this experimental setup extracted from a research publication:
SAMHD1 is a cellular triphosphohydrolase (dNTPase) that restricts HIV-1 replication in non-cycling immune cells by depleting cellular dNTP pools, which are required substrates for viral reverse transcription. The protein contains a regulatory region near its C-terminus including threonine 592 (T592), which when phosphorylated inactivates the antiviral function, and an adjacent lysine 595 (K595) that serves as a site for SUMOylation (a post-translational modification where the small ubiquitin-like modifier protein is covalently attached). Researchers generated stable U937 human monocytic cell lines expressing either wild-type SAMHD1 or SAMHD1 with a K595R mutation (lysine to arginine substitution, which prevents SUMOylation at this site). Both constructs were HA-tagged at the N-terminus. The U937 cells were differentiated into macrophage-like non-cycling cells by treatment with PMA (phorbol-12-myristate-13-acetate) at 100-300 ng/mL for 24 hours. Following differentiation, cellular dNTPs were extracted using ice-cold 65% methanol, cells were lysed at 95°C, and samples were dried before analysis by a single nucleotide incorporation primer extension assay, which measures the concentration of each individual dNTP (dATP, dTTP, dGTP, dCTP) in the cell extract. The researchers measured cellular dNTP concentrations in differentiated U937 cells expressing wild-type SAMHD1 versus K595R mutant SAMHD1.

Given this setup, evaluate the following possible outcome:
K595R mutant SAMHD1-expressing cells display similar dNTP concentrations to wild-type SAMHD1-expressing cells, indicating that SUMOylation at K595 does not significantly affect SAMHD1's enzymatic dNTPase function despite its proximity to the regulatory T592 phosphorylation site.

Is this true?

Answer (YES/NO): YES